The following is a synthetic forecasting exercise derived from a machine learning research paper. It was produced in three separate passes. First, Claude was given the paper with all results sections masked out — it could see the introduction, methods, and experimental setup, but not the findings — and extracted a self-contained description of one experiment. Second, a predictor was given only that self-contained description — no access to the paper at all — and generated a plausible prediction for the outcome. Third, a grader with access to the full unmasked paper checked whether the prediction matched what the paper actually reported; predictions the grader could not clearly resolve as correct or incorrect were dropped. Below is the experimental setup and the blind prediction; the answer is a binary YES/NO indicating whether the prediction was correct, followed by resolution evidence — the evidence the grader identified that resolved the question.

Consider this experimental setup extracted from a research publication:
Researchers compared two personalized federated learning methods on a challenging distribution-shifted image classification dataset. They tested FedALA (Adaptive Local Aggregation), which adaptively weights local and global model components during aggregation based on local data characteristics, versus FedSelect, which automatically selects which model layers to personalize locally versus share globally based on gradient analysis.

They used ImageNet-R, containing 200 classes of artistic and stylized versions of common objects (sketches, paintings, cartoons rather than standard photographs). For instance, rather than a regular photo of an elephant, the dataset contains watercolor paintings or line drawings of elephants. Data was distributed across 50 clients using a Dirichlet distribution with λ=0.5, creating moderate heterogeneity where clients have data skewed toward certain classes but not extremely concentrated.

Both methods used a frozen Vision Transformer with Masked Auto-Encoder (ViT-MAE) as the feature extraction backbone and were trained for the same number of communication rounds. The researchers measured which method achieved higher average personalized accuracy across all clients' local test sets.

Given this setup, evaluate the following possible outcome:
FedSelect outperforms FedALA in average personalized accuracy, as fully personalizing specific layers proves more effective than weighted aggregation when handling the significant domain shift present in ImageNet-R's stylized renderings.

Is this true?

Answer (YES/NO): YES